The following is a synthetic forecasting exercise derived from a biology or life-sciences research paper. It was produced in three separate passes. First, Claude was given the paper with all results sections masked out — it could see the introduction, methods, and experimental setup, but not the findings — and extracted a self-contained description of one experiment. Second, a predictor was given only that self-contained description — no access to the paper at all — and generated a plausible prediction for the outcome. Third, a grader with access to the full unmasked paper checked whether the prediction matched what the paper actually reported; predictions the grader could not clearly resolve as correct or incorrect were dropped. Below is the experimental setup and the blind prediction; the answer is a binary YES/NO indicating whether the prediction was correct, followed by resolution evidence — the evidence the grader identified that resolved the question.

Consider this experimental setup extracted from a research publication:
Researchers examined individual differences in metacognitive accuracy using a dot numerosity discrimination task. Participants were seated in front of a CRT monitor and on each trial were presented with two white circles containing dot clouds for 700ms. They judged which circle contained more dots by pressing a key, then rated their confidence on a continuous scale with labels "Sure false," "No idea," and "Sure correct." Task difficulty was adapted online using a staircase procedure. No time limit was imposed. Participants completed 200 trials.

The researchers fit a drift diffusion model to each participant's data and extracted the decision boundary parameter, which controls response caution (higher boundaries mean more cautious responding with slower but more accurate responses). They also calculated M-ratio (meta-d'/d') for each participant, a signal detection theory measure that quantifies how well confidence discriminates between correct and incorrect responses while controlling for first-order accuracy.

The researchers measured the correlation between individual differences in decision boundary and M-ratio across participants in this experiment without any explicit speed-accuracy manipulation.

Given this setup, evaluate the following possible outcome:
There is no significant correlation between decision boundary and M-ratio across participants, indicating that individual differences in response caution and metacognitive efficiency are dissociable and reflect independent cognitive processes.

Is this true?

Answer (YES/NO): NO